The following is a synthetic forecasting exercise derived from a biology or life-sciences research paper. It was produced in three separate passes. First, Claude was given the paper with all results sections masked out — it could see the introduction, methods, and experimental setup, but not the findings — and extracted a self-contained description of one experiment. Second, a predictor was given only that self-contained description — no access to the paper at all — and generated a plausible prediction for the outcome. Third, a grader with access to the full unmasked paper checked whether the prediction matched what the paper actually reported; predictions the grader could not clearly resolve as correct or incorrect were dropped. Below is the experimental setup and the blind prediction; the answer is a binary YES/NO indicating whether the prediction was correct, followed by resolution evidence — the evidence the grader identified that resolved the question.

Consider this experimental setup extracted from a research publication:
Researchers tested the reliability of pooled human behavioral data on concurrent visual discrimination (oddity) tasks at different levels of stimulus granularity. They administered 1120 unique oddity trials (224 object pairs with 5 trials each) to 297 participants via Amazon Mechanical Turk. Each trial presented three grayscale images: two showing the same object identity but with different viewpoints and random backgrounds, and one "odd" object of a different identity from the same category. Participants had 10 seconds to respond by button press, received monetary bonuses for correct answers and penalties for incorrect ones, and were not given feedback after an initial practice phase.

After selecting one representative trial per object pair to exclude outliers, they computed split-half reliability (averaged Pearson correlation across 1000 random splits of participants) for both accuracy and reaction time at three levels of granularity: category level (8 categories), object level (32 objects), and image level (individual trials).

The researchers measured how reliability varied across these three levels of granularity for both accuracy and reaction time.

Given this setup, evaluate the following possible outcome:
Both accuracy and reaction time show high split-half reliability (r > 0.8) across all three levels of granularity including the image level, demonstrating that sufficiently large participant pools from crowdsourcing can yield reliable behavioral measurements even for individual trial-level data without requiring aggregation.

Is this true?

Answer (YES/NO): NO